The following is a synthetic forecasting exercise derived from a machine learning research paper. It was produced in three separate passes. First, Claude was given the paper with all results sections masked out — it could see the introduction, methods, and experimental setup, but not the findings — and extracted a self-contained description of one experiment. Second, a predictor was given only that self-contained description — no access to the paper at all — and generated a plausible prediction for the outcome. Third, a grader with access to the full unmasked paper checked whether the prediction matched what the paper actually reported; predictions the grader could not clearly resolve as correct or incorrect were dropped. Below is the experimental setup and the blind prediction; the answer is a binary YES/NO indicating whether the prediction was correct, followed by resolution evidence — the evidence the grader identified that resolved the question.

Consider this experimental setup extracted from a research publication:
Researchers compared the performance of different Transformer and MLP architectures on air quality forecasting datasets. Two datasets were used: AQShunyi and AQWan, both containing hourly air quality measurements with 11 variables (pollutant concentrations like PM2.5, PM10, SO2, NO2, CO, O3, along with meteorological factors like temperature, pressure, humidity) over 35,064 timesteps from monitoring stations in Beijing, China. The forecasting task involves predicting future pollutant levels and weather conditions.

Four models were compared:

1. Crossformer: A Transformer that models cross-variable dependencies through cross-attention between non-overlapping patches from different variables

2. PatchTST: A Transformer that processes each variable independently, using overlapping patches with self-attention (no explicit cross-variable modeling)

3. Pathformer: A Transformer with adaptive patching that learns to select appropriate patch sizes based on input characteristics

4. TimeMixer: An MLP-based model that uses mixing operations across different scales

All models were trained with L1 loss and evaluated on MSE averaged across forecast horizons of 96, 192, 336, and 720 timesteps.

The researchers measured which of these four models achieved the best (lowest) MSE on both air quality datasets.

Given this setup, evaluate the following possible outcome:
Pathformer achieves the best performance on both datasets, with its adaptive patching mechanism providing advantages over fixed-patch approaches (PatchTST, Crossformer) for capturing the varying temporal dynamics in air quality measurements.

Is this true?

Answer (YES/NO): NO